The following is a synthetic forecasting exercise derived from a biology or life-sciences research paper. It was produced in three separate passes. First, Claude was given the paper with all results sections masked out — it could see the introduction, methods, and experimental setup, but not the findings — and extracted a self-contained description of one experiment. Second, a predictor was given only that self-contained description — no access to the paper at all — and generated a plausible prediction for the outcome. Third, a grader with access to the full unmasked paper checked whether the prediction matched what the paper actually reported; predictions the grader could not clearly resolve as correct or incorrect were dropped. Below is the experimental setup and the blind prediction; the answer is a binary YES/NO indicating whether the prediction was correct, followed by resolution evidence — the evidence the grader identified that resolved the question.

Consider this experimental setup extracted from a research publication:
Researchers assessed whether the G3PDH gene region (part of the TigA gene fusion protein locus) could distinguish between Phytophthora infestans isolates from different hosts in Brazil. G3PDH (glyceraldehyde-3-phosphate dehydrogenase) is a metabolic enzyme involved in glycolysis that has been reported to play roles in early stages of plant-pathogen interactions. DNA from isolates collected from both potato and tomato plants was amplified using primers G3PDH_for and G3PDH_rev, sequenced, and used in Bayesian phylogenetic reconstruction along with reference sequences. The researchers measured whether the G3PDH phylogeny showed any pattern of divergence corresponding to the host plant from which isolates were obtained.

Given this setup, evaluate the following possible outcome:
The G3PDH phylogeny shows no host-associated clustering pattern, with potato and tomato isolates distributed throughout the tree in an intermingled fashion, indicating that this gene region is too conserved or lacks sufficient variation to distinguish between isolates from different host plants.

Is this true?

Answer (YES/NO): NO